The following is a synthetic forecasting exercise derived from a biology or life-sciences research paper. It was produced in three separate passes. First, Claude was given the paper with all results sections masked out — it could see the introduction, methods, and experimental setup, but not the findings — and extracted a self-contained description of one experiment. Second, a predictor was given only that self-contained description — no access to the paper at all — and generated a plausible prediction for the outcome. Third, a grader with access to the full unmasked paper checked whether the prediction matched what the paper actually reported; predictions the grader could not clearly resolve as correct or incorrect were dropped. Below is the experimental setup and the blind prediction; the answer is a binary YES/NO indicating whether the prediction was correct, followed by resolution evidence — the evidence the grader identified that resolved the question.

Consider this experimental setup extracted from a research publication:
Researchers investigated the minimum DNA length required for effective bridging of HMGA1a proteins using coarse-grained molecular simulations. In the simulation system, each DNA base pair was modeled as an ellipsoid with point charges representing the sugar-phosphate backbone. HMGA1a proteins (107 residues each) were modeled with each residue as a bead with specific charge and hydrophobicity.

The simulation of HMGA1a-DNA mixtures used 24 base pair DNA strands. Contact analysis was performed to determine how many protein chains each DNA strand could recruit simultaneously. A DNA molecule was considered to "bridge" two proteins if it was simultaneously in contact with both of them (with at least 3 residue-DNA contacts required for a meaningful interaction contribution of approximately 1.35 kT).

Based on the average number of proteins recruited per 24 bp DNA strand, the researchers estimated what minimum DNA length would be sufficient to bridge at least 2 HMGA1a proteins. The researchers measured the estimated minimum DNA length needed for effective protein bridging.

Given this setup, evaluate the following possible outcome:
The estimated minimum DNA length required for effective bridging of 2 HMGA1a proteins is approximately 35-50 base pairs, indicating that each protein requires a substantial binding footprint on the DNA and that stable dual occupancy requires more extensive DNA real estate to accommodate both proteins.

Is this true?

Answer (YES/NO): NO